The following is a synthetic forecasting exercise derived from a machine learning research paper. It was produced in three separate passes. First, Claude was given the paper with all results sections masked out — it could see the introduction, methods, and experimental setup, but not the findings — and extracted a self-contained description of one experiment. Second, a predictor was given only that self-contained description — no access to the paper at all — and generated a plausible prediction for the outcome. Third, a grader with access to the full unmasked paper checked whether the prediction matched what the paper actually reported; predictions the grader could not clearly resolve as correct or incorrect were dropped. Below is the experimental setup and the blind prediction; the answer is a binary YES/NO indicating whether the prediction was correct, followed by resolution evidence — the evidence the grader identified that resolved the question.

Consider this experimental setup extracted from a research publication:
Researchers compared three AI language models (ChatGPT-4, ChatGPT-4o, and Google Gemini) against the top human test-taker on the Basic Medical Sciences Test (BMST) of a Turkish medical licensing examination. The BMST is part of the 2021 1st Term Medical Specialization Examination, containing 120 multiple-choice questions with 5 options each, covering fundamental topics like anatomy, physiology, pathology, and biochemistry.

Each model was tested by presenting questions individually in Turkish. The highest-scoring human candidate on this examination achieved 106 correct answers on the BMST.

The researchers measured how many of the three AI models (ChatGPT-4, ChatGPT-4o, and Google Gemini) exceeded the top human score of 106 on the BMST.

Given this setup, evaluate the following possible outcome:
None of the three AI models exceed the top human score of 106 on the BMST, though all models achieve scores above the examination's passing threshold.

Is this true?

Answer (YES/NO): NO